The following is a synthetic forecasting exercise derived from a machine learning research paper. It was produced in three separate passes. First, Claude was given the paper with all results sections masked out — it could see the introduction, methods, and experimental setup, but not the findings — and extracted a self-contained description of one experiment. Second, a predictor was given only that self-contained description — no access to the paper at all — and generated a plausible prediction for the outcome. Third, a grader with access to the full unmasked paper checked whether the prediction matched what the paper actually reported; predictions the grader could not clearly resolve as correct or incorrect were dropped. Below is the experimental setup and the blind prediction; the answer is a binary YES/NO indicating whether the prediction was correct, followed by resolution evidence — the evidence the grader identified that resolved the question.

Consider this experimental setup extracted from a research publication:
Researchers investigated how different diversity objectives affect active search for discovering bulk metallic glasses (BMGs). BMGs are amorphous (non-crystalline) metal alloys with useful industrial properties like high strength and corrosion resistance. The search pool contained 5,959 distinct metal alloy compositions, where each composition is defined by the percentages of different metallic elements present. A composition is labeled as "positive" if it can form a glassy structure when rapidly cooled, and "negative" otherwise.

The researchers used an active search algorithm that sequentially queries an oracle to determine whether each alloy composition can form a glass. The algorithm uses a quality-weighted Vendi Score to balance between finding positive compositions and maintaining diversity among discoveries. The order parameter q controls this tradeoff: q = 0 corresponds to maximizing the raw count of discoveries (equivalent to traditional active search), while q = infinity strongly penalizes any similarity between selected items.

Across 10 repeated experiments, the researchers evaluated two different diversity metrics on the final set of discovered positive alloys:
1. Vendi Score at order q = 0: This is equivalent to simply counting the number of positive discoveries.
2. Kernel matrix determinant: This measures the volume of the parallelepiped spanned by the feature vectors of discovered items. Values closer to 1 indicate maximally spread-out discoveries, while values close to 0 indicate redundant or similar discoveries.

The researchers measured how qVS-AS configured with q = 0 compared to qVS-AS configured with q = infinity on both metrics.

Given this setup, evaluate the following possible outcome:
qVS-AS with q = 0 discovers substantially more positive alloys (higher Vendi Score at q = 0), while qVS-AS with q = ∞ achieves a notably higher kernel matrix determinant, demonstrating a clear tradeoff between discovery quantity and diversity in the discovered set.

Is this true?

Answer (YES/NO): YES